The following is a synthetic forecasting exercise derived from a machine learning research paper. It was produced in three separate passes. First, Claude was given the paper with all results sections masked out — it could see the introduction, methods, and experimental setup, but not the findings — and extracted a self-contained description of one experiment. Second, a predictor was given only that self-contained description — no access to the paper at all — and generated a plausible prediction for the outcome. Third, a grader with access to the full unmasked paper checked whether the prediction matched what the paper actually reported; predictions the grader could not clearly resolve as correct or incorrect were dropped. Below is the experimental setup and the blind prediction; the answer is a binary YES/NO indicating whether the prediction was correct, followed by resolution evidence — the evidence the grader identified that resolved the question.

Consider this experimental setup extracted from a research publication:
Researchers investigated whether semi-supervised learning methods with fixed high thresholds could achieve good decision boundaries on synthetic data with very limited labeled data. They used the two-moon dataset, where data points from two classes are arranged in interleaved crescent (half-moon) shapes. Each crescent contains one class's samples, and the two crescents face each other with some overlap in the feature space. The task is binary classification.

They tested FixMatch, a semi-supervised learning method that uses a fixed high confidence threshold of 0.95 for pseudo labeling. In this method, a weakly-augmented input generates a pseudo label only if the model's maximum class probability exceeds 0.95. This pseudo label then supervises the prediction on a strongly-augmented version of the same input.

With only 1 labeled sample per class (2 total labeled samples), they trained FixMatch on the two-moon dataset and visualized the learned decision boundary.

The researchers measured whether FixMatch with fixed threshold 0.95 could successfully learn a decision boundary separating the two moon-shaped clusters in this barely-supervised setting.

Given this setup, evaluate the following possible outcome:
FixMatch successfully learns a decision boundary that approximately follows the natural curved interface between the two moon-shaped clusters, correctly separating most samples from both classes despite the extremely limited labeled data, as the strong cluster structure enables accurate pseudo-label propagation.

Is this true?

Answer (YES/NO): NO